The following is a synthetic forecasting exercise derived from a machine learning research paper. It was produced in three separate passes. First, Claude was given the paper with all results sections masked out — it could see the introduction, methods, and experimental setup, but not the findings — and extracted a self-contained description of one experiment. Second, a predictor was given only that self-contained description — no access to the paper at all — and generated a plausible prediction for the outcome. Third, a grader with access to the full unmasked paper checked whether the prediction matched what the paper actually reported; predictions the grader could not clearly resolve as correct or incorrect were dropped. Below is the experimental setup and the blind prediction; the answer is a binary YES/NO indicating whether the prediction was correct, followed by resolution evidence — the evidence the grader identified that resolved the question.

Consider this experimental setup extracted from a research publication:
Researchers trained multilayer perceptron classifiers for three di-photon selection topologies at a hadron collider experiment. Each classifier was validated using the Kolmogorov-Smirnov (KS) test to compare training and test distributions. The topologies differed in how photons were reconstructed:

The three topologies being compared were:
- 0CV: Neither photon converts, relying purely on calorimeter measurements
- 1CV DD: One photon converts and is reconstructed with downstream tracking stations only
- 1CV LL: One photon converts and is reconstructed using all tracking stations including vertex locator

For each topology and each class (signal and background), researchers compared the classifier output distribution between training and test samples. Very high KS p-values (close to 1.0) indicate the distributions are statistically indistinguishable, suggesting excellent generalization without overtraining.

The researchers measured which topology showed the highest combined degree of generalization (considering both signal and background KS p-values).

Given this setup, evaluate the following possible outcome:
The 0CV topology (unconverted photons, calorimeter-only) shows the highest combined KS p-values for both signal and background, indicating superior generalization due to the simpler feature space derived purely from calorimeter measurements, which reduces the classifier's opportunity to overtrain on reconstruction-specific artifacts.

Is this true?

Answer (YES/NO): NO